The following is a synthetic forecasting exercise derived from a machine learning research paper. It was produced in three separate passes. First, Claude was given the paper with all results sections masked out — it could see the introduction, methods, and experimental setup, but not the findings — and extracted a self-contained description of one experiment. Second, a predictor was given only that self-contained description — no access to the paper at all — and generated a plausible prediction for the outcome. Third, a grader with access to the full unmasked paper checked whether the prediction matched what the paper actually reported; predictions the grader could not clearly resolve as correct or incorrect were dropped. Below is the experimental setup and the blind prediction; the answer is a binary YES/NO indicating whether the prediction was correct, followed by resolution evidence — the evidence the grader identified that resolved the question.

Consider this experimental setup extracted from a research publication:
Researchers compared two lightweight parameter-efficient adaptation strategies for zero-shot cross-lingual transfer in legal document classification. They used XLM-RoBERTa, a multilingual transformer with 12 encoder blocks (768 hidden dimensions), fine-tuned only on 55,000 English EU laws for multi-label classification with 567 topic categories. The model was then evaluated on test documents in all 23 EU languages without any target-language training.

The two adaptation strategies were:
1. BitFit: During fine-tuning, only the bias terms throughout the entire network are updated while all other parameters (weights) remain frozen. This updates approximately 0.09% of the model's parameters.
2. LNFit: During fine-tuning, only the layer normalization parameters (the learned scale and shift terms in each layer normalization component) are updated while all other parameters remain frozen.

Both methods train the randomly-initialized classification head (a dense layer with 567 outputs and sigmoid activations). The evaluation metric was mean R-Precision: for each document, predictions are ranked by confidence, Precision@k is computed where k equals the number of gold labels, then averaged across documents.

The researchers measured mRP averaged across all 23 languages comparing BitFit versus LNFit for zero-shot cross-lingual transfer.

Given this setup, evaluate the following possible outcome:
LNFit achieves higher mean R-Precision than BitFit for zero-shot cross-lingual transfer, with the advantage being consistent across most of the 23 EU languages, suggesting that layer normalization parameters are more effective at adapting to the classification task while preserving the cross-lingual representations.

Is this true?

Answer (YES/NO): NO